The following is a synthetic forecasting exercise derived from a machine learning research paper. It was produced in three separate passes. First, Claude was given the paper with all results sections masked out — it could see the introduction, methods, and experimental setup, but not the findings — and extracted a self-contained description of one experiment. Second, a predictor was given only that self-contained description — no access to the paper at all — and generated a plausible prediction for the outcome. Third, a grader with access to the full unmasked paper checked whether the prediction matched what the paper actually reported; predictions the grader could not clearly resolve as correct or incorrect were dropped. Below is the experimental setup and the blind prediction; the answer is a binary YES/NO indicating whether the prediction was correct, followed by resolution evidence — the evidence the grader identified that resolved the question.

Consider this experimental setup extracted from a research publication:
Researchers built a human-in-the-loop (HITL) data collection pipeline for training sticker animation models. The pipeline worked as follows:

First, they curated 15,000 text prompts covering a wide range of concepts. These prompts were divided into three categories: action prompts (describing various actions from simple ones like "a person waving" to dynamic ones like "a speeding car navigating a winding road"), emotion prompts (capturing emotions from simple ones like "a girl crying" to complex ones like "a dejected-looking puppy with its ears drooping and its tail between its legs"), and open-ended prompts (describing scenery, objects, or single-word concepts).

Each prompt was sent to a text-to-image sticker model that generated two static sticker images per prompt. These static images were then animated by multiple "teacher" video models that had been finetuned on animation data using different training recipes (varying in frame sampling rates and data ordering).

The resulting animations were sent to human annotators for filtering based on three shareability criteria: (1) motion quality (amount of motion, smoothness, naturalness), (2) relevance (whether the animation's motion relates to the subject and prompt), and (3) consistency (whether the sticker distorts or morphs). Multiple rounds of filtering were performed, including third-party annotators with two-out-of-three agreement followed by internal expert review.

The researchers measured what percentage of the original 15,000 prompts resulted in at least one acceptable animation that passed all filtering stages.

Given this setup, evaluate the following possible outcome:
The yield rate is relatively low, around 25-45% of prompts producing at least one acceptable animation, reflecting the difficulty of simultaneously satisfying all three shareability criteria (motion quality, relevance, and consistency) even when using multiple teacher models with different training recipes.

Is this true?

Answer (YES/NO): NO